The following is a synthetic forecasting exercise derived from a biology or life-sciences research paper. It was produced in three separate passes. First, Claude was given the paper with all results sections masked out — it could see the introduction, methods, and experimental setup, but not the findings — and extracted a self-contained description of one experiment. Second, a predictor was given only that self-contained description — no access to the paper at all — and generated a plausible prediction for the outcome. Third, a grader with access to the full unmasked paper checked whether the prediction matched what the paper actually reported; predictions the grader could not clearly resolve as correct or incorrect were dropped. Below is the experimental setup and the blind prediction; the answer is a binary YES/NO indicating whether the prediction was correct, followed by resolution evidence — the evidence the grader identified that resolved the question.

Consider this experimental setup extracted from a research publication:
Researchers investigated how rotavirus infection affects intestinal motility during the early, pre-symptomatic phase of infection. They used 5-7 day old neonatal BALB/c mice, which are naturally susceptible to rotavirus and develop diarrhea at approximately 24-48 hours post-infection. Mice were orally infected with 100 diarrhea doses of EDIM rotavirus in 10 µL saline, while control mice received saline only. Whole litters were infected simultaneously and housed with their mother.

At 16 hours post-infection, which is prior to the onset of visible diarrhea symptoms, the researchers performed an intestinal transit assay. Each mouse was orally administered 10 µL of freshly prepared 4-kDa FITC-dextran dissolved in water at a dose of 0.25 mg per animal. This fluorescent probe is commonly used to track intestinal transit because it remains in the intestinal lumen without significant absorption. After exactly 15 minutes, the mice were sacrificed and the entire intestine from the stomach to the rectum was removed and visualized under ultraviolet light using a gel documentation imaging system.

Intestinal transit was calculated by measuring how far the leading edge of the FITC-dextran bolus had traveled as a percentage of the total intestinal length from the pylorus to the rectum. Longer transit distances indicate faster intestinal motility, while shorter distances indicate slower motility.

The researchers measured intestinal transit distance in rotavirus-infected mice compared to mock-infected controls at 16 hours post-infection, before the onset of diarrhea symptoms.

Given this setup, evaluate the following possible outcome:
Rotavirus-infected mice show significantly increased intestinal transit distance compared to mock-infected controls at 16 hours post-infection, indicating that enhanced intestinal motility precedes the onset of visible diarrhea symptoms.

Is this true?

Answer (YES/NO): YES